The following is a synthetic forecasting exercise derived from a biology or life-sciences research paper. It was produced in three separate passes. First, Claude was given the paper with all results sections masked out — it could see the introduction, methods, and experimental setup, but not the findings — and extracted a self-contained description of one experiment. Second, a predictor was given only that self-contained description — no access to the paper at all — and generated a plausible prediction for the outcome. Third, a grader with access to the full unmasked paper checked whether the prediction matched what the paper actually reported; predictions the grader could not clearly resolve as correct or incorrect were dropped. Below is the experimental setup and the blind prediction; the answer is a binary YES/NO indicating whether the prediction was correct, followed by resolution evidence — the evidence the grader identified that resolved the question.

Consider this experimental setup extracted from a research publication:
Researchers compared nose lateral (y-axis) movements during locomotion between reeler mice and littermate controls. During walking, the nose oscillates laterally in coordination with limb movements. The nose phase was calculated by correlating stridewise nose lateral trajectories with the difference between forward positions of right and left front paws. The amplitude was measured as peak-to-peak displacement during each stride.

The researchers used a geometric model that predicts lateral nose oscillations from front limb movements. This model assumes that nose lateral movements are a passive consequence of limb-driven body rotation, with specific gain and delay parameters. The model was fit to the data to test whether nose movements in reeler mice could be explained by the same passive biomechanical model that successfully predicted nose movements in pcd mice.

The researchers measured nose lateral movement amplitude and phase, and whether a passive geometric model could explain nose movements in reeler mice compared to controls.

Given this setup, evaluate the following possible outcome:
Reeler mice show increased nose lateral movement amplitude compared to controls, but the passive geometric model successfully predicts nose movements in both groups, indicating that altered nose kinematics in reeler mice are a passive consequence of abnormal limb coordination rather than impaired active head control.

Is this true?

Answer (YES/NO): NO